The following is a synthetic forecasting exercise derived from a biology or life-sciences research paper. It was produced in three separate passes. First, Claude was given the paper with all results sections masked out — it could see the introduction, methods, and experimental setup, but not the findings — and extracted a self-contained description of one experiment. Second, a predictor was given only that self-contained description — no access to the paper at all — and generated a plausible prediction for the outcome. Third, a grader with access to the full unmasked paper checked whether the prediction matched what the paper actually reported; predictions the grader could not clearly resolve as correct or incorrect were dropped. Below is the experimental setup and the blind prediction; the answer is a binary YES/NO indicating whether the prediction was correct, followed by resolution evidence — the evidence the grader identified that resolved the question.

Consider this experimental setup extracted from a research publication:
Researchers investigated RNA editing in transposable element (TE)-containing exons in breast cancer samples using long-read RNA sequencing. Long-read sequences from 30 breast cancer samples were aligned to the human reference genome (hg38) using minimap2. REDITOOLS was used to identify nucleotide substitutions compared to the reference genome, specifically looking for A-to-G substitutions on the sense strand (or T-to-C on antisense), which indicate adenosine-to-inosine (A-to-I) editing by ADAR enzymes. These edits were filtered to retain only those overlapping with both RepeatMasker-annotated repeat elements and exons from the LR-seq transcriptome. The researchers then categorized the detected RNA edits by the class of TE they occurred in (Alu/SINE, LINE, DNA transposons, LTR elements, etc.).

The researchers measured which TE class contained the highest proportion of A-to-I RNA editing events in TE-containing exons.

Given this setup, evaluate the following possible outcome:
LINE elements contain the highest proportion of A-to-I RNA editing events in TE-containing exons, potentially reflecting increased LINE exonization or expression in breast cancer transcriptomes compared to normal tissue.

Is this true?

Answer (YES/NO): NO